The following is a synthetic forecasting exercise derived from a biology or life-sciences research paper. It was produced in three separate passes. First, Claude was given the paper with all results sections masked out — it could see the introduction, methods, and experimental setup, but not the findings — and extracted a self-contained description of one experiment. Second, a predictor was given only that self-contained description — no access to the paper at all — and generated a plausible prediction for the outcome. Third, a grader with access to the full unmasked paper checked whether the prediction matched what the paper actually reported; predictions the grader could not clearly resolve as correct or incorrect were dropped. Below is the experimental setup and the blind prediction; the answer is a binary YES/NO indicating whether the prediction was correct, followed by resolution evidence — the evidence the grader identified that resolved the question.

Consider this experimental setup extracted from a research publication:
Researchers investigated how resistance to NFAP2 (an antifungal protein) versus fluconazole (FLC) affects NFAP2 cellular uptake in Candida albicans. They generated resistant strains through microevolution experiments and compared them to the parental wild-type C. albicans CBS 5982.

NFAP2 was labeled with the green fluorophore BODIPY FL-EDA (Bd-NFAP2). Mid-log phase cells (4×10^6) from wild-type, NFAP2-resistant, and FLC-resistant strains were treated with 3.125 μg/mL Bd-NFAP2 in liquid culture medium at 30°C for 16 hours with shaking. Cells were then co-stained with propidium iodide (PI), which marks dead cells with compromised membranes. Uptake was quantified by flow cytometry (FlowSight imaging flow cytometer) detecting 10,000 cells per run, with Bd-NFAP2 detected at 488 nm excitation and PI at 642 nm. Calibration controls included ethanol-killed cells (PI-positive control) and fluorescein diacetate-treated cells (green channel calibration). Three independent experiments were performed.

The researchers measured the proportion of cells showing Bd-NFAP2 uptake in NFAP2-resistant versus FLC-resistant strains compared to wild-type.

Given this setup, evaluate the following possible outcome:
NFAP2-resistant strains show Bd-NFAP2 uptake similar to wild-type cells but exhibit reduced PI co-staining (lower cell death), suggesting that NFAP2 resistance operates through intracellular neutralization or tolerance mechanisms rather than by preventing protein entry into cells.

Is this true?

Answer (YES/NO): NO